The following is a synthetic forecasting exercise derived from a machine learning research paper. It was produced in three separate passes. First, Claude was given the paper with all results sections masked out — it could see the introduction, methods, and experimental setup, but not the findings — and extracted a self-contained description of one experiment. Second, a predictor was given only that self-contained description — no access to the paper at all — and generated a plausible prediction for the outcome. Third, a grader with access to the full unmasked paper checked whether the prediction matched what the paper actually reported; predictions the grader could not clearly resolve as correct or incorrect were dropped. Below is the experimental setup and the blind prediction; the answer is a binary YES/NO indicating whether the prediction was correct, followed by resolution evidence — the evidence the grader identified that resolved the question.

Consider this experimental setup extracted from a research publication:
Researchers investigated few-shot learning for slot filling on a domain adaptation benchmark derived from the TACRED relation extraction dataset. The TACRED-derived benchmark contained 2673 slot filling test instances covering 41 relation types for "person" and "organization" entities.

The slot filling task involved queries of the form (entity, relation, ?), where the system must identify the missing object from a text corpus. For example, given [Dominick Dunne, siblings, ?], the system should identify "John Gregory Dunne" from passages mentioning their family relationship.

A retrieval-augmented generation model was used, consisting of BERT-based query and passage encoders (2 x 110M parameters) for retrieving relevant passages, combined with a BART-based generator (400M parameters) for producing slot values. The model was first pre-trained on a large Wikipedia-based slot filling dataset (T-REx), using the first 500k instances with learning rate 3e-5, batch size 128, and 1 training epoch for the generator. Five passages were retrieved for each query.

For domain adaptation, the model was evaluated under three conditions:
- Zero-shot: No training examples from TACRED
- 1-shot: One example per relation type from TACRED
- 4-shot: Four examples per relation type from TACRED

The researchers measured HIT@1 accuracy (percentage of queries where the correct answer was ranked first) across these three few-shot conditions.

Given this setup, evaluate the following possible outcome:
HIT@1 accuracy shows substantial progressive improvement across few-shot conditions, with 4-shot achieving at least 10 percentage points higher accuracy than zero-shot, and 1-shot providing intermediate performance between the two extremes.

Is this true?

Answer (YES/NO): YES